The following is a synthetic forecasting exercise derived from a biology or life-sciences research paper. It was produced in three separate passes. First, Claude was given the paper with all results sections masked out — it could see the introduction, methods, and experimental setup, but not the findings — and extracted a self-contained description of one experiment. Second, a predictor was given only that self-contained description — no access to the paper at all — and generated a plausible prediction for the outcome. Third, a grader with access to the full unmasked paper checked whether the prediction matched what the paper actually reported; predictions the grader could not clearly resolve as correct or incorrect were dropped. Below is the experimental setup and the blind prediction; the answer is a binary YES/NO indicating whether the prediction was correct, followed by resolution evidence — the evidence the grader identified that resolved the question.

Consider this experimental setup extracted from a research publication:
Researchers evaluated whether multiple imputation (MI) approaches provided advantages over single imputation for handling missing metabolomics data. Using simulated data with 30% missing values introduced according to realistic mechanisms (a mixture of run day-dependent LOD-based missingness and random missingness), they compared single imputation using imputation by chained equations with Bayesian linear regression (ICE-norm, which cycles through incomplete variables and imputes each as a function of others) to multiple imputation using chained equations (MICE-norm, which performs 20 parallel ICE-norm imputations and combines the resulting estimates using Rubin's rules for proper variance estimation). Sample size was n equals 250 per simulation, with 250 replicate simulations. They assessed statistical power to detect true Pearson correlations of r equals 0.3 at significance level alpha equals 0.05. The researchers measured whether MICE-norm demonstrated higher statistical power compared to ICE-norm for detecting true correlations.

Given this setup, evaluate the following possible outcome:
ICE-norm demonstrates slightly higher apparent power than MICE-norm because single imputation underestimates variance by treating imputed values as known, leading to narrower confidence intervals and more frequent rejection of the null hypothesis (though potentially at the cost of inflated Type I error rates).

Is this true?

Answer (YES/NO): NO